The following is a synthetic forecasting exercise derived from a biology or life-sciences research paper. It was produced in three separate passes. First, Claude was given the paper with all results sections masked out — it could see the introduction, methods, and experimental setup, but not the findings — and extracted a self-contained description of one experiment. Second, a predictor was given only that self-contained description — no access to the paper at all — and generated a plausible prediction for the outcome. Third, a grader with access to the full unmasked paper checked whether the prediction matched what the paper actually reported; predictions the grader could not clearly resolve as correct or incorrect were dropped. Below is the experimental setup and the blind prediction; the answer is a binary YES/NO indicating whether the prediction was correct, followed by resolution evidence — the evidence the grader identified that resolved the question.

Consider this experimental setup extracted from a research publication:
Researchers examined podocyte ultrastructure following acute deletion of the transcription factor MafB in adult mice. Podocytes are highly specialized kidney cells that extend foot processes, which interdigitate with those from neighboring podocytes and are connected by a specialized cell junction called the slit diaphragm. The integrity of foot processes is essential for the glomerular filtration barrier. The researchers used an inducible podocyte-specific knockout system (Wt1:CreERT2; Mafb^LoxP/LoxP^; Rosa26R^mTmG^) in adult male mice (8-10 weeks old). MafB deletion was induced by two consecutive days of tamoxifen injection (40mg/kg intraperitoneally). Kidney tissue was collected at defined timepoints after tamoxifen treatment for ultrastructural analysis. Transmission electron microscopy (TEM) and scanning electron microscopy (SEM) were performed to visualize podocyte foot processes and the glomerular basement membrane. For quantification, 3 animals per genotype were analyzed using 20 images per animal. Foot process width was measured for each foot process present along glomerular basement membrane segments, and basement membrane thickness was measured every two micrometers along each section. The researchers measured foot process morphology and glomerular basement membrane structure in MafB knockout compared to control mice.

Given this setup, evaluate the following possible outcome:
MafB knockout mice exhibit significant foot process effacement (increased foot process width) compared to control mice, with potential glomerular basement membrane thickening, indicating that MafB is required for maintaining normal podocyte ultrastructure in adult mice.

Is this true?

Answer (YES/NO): YES